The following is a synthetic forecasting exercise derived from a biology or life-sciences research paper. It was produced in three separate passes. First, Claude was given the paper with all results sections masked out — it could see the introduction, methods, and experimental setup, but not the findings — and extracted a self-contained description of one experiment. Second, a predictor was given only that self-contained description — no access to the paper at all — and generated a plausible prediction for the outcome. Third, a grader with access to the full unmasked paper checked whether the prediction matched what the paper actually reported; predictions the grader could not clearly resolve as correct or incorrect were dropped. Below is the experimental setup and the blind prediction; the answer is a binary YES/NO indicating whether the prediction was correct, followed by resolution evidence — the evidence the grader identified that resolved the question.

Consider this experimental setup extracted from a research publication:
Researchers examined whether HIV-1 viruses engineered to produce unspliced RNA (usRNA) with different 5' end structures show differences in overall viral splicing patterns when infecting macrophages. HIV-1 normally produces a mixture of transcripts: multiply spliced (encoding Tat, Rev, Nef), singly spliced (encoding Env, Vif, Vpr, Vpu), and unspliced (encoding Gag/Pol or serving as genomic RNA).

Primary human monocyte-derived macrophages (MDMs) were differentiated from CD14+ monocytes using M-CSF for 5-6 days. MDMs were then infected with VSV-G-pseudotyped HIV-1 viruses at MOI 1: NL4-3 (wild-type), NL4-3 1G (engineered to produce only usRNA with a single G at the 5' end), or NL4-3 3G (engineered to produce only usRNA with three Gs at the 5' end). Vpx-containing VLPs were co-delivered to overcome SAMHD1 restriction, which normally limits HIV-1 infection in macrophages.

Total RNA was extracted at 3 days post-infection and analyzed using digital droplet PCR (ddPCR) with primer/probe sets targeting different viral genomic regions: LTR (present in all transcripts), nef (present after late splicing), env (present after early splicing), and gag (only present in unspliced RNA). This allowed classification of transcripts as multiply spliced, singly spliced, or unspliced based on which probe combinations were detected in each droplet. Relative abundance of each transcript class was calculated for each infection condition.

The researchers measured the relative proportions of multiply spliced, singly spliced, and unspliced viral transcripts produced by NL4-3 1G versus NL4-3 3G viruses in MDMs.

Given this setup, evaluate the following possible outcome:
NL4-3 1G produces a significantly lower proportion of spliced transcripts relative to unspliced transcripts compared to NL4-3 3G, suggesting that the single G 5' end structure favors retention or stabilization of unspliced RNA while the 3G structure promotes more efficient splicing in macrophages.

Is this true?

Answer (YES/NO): YES